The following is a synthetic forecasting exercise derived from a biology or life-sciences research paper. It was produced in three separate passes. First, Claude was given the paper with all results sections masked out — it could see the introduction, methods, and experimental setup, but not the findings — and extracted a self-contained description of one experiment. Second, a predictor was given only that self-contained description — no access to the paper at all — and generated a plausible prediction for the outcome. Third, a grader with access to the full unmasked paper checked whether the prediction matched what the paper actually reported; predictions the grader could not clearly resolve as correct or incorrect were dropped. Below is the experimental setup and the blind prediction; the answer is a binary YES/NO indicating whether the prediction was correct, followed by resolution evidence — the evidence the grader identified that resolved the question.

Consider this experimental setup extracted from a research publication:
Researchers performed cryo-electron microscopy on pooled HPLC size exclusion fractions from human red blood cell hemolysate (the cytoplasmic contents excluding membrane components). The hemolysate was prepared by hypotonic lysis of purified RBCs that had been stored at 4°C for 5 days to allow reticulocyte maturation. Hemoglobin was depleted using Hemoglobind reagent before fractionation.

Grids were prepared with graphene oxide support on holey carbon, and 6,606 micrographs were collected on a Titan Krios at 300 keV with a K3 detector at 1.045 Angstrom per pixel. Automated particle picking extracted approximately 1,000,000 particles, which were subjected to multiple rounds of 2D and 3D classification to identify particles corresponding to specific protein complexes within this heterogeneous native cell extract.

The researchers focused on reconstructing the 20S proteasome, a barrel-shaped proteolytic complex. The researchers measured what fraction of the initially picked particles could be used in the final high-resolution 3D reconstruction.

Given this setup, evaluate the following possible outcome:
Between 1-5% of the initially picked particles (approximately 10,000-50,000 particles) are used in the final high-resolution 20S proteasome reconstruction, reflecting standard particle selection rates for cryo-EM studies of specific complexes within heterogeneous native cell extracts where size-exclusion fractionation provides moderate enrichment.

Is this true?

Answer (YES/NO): NO